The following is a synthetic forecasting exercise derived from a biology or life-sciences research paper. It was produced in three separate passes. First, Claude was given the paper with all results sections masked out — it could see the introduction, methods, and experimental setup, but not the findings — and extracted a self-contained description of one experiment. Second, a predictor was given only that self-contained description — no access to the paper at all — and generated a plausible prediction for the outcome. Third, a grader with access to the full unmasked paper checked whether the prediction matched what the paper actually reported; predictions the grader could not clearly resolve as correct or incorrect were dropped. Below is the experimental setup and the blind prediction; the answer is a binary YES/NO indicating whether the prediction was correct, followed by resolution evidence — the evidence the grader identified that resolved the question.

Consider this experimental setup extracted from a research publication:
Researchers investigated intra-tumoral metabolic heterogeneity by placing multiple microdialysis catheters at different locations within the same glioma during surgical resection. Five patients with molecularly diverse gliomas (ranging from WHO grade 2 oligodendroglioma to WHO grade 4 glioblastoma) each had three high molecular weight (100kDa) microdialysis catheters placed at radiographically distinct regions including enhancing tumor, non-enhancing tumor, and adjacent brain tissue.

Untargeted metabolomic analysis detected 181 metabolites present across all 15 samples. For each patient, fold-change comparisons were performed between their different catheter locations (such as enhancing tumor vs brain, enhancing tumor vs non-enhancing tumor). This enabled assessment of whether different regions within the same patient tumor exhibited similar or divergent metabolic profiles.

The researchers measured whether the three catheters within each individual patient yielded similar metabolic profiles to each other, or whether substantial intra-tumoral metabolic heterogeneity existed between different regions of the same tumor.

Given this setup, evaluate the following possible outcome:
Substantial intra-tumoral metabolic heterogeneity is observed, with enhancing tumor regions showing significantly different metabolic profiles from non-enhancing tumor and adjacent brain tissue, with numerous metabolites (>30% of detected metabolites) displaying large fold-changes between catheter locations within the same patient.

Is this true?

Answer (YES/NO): NO